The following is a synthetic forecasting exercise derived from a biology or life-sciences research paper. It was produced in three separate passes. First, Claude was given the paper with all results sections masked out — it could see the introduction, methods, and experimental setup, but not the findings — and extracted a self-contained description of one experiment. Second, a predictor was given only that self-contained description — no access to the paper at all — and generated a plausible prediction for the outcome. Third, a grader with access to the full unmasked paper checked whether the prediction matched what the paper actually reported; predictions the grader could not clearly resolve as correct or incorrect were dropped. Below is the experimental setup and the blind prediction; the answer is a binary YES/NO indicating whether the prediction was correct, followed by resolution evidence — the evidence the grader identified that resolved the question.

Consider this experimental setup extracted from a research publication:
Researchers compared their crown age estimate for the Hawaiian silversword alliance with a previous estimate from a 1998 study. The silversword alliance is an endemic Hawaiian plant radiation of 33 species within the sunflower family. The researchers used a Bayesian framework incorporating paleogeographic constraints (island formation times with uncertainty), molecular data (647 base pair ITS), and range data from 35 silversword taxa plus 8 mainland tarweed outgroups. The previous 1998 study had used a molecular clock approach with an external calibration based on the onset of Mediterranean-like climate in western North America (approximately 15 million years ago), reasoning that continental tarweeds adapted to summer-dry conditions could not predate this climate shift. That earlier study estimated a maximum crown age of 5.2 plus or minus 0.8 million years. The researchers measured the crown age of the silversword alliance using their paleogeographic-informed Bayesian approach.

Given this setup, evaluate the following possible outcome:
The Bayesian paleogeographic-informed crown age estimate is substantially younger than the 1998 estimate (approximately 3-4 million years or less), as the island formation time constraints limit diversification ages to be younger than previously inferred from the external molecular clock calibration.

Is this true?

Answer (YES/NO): YES